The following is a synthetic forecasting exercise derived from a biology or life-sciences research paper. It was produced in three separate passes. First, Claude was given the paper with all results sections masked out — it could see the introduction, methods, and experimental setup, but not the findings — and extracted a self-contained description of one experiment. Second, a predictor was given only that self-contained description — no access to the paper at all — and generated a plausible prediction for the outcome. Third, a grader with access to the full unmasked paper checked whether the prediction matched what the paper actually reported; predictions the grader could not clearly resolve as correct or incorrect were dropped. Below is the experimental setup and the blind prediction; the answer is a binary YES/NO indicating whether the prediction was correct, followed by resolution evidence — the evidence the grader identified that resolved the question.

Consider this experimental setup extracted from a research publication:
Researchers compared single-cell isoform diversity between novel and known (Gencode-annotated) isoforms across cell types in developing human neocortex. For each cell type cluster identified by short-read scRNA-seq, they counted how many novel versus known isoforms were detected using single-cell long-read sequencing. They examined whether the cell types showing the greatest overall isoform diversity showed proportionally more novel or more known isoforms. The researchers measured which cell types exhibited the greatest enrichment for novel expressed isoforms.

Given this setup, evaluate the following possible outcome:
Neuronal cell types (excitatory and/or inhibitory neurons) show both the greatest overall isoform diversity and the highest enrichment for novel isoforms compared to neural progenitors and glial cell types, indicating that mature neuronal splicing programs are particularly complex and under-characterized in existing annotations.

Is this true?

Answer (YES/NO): NO